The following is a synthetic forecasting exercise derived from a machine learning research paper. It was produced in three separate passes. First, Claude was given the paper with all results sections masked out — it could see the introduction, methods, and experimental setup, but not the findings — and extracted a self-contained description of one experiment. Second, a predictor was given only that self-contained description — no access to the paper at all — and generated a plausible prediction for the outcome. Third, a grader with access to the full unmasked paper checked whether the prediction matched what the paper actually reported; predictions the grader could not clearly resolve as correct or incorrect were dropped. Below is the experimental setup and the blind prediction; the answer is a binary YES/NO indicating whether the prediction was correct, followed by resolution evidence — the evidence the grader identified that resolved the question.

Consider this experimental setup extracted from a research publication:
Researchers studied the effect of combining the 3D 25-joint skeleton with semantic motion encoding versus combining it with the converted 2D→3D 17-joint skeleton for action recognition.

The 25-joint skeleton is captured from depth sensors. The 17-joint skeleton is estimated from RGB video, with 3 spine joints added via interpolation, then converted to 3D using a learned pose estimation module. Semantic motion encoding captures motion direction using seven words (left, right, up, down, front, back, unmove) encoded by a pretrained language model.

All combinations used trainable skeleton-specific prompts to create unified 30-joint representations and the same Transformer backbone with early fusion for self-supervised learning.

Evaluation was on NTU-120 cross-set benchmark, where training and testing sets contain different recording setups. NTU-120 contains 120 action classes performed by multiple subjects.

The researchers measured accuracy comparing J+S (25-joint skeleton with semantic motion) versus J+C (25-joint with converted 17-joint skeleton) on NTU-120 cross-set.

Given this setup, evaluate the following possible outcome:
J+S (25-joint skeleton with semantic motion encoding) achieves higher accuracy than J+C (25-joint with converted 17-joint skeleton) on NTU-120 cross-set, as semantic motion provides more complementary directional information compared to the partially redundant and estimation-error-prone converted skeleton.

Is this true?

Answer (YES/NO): NO